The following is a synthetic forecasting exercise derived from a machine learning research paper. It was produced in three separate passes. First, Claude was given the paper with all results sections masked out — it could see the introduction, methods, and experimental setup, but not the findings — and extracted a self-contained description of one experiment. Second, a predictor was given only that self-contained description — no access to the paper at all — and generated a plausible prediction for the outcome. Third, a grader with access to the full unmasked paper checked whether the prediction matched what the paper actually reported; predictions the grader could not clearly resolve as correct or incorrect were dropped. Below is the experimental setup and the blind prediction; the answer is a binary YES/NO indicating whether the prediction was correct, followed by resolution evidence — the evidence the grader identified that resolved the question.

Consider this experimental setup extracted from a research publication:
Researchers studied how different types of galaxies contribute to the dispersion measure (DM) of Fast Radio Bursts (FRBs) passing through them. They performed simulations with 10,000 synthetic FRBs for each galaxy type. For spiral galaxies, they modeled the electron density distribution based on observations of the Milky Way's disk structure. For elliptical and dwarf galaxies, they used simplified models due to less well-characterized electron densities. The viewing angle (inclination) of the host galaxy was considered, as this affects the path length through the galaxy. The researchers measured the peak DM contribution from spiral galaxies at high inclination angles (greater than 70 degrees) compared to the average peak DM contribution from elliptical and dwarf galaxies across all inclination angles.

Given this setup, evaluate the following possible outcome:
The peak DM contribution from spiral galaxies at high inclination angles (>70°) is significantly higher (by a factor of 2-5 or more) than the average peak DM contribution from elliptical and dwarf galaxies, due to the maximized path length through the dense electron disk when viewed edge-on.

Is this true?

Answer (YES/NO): YES